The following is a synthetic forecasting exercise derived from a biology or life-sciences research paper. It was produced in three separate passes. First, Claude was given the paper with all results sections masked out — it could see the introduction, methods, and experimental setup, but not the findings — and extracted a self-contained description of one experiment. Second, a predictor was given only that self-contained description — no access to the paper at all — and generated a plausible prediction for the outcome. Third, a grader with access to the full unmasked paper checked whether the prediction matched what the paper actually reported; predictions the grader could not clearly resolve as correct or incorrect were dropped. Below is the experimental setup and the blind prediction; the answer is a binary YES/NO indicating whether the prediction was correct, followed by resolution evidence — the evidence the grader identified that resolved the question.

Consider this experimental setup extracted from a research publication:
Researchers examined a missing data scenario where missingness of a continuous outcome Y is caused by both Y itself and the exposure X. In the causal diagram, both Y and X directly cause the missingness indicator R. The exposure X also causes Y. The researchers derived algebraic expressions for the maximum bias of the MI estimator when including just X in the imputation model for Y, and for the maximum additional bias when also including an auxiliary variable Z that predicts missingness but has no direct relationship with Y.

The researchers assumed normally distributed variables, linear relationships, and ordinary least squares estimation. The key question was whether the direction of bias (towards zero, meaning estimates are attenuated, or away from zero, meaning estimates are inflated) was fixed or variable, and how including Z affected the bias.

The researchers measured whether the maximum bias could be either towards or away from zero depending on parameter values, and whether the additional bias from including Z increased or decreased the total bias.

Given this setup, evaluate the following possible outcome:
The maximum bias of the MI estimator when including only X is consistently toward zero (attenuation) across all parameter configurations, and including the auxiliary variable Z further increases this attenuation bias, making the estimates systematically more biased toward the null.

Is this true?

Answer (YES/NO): NO